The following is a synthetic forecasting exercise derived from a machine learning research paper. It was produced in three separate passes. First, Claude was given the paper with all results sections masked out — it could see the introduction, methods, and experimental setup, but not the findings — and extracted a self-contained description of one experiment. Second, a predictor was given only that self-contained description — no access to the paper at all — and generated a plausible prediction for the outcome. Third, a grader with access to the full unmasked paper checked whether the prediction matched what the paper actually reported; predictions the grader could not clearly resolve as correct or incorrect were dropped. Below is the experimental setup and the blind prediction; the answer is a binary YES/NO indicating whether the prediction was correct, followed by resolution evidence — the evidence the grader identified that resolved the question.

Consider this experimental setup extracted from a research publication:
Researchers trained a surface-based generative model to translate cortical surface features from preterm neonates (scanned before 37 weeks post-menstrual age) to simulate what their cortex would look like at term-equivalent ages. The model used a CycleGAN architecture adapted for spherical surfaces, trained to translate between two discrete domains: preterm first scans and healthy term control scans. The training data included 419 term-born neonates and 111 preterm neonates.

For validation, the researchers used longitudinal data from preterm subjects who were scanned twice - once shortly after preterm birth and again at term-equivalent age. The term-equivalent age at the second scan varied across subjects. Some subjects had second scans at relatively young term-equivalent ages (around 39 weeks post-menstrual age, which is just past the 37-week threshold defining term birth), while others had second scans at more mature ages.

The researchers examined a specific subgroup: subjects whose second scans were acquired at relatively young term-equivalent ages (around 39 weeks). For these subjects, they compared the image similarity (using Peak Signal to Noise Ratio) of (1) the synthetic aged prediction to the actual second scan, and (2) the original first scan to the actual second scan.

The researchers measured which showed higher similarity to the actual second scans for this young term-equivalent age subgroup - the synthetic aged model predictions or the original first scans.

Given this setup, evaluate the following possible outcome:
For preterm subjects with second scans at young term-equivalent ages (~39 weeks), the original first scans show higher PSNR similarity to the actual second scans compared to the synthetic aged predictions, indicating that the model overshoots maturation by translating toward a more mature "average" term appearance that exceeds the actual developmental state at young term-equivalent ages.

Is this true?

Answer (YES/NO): YES